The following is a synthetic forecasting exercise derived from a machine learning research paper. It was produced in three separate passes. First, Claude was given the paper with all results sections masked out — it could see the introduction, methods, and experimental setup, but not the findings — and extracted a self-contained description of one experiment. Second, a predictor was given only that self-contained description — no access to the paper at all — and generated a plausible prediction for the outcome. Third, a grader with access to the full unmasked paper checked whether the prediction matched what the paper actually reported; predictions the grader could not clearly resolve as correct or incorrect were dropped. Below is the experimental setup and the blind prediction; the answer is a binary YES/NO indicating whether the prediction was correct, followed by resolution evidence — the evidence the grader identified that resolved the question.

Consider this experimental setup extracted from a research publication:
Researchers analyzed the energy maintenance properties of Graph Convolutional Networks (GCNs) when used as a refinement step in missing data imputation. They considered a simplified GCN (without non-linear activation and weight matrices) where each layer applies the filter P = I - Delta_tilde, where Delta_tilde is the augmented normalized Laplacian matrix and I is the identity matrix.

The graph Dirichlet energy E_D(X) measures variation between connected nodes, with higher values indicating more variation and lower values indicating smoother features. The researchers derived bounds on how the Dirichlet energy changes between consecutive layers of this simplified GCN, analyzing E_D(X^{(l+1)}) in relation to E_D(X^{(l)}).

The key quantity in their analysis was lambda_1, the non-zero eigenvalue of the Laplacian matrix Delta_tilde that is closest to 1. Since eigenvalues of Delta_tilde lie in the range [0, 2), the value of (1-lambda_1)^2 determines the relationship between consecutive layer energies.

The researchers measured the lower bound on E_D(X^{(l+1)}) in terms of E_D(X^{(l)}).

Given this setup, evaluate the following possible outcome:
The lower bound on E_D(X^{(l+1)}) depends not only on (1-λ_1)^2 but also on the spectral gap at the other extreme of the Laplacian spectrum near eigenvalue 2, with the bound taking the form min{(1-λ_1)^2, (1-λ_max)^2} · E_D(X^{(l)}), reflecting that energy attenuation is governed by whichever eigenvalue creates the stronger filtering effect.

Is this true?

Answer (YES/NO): NO